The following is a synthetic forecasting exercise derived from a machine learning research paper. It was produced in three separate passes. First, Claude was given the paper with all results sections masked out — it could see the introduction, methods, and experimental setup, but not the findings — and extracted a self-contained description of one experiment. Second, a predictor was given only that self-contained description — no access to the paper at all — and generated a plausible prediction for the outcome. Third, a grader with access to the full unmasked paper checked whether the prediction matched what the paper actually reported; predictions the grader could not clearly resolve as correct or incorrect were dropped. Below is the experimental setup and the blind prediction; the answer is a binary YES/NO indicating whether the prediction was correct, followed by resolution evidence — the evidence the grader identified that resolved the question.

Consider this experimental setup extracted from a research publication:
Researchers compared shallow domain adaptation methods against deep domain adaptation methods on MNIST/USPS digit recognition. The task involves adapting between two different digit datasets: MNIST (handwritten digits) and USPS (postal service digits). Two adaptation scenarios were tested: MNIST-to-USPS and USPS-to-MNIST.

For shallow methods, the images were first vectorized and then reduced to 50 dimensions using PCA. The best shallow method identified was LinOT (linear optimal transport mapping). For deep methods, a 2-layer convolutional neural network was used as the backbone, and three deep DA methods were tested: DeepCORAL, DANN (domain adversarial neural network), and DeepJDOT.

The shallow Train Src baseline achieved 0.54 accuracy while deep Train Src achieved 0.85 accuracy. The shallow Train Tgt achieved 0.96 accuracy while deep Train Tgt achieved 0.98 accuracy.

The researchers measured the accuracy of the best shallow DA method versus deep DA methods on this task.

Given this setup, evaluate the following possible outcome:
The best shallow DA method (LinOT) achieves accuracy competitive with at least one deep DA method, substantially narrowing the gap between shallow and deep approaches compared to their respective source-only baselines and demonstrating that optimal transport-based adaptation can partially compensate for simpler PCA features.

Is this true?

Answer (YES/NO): NO